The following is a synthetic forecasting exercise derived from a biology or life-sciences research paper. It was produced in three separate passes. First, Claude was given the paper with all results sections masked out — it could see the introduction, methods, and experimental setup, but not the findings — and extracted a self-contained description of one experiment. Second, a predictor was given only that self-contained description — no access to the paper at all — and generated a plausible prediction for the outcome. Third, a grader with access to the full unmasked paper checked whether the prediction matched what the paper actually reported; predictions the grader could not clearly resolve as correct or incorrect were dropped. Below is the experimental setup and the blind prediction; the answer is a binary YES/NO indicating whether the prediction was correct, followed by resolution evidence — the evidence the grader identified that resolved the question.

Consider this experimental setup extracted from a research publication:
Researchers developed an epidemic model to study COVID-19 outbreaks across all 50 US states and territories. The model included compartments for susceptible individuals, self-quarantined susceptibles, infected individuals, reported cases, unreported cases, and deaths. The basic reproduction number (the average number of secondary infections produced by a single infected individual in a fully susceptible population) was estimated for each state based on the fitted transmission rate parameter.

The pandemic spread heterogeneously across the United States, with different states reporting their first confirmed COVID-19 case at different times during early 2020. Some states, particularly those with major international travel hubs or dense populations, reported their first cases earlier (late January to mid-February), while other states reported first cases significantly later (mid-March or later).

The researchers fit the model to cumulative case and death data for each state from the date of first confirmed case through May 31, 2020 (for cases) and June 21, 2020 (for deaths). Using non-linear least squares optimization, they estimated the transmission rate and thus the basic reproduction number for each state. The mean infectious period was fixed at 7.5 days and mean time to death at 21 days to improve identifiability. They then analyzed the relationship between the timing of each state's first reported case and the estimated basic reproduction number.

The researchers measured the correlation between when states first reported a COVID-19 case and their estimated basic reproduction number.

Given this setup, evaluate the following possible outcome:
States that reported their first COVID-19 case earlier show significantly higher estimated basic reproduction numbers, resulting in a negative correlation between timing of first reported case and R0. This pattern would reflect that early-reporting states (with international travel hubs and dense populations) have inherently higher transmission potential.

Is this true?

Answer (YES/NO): NO